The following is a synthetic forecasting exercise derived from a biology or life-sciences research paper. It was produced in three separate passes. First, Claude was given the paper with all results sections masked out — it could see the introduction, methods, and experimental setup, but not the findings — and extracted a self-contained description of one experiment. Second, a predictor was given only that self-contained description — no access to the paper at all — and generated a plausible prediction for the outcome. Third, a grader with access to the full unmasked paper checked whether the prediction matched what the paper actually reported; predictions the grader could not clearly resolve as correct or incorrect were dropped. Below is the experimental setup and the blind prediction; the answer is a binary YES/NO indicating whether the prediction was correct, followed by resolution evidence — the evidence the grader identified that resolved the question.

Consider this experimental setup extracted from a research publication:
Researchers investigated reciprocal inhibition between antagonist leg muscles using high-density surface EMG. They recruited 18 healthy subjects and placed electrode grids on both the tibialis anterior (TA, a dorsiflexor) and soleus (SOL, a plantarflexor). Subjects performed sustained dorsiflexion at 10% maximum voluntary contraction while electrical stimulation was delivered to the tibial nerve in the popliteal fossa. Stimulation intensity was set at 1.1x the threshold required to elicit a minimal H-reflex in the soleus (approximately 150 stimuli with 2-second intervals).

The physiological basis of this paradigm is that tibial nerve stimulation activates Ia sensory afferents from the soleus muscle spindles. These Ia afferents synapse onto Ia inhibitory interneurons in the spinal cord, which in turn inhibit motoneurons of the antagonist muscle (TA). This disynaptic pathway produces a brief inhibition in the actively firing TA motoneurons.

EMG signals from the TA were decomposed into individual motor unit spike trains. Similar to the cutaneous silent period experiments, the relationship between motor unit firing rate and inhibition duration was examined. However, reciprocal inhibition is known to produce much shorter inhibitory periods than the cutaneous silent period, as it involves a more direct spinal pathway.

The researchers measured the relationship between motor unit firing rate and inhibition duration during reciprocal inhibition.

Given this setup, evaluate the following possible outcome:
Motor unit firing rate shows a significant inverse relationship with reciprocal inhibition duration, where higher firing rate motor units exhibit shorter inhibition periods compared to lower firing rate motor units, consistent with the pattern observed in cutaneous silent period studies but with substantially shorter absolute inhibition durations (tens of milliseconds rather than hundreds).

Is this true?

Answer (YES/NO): YES